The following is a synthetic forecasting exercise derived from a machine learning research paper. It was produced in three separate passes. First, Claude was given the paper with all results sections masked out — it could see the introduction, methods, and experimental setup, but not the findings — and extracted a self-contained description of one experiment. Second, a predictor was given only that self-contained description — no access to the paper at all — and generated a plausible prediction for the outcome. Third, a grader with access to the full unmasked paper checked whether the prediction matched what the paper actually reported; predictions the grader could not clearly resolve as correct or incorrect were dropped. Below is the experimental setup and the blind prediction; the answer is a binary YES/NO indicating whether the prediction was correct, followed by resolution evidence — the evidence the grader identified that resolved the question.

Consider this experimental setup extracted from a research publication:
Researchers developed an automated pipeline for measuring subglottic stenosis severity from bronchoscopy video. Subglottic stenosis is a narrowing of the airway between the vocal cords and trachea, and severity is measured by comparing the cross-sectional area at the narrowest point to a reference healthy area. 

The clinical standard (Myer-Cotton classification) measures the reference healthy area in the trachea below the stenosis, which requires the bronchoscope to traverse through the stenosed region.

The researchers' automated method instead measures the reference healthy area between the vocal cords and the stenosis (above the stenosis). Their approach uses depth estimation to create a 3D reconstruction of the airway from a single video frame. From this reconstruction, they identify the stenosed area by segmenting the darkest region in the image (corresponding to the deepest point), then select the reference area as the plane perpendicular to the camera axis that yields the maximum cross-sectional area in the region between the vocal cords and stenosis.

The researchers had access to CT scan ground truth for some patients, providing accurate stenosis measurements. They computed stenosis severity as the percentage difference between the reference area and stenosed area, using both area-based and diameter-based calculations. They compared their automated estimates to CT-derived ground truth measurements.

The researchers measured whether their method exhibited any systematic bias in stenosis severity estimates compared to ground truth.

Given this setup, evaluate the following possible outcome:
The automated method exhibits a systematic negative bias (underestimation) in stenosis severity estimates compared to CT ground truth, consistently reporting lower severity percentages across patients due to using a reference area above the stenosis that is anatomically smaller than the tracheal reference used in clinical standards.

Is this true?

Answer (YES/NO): YES